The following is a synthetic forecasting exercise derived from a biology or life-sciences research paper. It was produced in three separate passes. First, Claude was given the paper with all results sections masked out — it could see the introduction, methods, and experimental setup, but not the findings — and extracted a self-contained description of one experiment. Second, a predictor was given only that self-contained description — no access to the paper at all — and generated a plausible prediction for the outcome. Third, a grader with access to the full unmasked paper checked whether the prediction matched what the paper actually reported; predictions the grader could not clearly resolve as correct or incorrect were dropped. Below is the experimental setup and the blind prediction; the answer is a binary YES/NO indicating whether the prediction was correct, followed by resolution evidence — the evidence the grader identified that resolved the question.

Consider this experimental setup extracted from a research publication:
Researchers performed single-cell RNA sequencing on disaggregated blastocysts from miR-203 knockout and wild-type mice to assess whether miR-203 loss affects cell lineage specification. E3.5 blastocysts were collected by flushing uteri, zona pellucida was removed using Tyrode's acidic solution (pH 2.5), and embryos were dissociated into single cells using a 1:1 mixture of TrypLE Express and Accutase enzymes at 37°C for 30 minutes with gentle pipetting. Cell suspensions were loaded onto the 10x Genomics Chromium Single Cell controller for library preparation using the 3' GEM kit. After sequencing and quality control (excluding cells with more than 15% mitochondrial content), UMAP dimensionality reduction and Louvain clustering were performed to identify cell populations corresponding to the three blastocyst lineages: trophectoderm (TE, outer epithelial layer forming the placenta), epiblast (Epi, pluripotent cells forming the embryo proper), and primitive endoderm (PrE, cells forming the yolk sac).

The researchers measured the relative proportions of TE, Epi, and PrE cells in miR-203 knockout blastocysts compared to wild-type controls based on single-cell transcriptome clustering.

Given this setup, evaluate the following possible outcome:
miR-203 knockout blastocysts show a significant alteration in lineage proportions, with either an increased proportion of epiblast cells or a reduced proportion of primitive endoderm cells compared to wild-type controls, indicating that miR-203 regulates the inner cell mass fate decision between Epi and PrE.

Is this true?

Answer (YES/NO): NO